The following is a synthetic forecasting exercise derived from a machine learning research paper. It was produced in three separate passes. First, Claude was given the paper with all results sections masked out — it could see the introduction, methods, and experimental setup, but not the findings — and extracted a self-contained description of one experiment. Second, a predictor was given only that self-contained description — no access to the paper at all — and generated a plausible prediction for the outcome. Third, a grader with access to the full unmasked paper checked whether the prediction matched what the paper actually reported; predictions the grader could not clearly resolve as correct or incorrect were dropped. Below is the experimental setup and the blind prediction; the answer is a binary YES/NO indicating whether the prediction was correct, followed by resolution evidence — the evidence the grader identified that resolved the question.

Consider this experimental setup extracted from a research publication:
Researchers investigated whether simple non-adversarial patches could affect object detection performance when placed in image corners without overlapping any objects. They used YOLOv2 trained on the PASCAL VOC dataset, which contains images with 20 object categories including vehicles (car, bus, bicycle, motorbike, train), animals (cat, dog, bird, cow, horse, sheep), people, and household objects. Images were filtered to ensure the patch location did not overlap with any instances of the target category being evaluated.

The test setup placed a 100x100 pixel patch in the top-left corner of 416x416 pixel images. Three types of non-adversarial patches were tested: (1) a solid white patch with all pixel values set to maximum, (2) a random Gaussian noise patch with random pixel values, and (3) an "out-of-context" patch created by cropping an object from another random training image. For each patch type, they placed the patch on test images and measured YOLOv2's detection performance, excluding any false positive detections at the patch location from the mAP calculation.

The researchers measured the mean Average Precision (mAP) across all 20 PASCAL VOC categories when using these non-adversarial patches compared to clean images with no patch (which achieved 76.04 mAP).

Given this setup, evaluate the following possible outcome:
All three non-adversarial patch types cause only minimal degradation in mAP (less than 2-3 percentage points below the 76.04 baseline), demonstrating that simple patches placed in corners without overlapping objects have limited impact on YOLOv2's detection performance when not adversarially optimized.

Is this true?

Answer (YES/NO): YES